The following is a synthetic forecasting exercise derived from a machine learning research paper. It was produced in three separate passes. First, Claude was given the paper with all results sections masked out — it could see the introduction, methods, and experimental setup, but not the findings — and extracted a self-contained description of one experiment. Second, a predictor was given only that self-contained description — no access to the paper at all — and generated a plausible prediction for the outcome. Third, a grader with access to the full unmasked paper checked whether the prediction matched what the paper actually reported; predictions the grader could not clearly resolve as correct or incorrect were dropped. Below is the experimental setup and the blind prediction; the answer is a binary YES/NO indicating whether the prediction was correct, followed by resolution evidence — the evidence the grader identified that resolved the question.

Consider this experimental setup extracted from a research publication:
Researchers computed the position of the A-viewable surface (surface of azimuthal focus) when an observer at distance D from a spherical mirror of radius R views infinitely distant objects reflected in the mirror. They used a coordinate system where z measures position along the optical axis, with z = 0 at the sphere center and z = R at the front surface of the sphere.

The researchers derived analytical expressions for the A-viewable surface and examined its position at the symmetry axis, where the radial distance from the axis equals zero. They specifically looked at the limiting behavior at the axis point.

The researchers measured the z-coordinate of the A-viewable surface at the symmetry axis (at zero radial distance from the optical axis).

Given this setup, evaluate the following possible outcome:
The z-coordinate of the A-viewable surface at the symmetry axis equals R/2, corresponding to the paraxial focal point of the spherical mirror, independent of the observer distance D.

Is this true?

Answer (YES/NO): YES